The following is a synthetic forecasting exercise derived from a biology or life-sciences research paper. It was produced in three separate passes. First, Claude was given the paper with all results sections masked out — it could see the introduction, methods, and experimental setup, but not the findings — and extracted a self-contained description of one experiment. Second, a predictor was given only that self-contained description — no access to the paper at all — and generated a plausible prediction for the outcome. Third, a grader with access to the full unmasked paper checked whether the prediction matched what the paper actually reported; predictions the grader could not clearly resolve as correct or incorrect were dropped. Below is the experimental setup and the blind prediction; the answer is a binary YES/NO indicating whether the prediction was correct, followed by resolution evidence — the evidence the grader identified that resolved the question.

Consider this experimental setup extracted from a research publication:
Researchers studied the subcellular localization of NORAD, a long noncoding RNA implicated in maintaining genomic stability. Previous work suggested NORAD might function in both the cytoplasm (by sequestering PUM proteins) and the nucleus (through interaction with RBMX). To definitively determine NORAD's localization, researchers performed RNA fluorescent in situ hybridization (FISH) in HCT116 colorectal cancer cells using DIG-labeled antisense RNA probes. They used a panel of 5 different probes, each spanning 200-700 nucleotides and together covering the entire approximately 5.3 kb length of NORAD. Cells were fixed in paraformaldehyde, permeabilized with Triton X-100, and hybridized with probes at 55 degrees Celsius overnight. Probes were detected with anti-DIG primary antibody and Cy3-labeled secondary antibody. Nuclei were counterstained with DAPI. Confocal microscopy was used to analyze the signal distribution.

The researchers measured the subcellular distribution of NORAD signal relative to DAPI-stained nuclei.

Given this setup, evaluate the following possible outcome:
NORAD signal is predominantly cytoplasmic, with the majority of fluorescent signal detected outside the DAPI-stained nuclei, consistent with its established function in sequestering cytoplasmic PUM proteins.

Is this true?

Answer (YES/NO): YES